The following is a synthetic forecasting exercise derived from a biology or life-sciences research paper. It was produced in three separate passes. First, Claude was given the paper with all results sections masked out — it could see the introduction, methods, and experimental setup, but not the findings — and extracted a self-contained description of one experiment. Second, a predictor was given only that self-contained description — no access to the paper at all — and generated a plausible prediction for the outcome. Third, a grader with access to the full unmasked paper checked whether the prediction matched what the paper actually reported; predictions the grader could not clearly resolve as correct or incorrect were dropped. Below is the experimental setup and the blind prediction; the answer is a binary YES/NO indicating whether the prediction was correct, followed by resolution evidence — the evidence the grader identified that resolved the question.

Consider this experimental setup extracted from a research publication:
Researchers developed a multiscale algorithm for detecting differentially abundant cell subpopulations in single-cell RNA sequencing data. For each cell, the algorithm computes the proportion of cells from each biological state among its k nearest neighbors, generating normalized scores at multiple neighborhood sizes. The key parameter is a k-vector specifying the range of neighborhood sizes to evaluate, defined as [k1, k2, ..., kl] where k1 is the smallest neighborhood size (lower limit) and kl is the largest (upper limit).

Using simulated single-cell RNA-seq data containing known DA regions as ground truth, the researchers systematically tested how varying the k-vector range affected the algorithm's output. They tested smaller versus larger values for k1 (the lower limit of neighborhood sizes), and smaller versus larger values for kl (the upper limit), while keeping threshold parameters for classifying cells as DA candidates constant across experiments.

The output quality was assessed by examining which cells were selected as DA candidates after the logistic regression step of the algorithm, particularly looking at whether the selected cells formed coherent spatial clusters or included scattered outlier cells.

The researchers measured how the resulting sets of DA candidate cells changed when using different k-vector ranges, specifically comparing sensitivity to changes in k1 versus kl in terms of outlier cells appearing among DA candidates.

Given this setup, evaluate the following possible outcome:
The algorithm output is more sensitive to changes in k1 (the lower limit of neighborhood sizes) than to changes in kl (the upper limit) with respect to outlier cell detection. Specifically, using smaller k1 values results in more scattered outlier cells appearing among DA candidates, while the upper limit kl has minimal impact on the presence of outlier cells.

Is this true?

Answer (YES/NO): YES